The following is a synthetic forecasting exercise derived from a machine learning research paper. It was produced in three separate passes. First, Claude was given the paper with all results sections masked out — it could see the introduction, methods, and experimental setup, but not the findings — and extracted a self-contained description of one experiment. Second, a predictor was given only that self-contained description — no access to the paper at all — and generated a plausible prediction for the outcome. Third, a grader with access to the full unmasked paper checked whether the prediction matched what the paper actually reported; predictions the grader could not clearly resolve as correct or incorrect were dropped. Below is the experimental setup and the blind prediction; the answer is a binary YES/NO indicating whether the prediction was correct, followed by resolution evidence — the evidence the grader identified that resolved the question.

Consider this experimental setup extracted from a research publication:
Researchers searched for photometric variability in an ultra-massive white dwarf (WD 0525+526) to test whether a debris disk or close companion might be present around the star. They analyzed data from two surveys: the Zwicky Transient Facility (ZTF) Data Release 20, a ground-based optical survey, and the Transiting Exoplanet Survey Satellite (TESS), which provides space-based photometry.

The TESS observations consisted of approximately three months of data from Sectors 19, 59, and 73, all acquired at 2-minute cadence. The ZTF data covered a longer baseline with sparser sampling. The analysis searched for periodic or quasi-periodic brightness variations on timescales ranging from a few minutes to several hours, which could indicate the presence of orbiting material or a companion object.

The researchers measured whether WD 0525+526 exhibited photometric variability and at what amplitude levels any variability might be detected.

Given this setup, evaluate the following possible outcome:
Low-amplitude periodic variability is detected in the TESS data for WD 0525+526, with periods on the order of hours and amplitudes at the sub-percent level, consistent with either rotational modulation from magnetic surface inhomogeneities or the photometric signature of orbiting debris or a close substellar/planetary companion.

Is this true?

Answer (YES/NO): NO